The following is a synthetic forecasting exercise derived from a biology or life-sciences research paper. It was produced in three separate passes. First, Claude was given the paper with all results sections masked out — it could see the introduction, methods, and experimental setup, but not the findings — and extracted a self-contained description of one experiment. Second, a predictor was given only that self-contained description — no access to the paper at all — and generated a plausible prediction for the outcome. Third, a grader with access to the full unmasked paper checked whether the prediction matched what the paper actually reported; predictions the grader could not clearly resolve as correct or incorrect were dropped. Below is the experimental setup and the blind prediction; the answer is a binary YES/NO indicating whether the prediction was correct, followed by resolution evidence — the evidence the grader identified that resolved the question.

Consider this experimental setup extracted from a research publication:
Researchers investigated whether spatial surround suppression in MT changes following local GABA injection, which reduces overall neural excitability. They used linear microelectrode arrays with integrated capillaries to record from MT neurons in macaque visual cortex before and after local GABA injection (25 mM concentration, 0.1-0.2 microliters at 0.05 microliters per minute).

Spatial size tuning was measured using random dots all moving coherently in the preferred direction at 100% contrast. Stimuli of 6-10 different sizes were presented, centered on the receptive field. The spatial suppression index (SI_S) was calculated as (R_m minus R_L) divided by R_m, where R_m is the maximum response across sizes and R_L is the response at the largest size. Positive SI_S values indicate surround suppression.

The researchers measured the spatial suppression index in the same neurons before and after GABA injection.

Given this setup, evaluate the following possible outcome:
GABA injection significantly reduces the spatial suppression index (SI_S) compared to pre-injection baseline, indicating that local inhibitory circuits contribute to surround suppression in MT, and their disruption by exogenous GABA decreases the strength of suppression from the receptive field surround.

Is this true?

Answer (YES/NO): NO